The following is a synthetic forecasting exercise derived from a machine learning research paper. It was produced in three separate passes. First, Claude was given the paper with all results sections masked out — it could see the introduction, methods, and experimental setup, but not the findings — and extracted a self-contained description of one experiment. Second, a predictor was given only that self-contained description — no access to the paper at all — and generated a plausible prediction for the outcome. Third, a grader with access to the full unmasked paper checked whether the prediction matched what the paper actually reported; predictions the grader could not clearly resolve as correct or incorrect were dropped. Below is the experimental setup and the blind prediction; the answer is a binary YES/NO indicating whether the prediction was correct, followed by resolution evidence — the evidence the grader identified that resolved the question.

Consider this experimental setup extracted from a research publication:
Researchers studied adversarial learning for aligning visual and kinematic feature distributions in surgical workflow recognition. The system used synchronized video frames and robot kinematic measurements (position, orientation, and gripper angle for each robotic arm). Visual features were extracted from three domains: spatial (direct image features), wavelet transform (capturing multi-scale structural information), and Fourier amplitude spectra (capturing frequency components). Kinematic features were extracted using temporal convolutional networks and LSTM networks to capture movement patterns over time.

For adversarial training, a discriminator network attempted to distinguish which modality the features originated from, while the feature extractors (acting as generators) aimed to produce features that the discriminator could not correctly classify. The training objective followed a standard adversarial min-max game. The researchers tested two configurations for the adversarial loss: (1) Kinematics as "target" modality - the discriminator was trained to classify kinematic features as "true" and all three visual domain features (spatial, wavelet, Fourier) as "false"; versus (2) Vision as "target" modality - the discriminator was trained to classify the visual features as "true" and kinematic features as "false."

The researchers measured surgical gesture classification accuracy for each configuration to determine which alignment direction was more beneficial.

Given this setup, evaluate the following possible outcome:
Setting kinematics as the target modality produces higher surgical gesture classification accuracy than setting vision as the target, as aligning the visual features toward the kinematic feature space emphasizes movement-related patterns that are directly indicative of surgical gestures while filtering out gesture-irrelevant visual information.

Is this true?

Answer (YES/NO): NO